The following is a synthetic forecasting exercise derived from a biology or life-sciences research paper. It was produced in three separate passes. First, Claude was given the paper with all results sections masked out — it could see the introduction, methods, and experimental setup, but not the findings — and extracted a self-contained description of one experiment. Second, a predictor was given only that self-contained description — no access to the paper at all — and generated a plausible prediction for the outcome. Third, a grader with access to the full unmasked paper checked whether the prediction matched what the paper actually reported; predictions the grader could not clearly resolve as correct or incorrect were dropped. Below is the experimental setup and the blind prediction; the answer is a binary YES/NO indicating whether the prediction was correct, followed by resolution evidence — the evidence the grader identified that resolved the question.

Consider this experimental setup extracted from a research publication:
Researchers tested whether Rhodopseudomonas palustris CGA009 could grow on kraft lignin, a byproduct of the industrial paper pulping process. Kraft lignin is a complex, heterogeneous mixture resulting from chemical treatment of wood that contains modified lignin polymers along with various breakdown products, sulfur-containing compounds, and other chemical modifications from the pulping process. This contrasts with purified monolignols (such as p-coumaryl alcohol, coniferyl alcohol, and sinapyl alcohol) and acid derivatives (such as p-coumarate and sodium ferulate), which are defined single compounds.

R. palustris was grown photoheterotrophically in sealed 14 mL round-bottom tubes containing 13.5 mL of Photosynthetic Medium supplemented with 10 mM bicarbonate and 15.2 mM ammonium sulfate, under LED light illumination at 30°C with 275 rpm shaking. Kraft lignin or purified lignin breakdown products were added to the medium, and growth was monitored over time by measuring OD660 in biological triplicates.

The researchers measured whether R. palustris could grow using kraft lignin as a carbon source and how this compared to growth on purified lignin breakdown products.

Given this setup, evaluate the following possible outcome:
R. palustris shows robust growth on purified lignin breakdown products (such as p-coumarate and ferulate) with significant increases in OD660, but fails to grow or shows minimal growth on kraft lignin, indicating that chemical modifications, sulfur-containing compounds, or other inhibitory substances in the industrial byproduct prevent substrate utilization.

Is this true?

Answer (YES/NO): NO